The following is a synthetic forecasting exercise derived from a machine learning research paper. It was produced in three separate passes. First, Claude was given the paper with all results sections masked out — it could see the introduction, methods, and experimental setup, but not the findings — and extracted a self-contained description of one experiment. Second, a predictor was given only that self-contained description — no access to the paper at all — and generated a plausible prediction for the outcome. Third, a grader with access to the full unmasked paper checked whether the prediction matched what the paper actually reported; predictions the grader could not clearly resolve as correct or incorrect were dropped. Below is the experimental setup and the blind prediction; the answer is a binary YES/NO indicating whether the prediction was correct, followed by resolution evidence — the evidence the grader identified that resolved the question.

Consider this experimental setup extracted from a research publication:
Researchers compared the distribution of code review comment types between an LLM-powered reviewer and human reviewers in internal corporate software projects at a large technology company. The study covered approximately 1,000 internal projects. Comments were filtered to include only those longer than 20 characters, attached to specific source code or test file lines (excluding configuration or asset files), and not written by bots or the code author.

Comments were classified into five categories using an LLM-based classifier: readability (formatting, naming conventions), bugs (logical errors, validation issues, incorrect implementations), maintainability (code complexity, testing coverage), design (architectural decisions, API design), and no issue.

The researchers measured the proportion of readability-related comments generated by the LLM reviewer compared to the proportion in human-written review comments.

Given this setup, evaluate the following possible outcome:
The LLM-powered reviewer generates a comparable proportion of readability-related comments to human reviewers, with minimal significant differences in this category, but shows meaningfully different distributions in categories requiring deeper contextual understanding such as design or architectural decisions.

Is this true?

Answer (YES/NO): NO